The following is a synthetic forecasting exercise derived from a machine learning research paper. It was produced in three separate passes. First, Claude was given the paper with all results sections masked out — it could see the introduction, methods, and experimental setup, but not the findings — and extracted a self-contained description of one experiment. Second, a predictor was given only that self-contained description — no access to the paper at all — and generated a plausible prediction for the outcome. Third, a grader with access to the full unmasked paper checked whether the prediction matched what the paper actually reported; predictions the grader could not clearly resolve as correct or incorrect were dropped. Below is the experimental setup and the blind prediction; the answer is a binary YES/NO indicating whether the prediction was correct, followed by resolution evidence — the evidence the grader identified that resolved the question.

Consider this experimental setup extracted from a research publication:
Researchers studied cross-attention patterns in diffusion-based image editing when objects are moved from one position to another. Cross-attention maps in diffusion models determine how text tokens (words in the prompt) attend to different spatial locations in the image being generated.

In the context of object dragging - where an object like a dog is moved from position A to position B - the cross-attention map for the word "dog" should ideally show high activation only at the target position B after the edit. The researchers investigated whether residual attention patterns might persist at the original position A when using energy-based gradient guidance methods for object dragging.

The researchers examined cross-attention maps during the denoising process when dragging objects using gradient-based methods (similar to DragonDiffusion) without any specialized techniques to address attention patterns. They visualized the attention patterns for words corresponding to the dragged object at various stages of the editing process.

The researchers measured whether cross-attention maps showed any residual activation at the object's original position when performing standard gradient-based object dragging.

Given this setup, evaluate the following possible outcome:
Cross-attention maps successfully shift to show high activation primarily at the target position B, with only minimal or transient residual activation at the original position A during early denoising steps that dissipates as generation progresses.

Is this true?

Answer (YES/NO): NO